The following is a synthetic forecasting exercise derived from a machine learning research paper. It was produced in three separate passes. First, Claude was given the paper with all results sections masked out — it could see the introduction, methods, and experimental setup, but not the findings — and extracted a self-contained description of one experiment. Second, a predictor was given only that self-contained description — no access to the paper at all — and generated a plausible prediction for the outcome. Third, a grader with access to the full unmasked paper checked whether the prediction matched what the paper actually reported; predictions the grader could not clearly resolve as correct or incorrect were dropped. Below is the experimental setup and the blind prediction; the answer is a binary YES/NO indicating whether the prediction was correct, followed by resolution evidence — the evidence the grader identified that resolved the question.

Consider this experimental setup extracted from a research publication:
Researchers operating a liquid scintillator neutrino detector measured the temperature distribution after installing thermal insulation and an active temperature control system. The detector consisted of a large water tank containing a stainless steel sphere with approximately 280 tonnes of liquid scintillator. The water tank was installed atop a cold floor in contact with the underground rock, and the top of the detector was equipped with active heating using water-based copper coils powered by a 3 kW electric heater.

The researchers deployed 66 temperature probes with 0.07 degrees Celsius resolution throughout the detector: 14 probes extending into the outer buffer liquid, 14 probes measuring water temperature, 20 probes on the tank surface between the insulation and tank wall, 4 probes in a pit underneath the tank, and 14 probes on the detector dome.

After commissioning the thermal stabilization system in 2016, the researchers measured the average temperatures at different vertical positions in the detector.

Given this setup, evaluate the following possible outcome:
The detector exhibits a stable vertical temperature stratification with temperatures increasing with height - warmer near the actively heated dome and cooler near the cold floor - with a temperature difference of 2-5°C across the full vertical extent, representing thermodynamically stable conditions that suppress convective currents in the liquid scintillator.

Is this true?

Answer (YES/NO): NO